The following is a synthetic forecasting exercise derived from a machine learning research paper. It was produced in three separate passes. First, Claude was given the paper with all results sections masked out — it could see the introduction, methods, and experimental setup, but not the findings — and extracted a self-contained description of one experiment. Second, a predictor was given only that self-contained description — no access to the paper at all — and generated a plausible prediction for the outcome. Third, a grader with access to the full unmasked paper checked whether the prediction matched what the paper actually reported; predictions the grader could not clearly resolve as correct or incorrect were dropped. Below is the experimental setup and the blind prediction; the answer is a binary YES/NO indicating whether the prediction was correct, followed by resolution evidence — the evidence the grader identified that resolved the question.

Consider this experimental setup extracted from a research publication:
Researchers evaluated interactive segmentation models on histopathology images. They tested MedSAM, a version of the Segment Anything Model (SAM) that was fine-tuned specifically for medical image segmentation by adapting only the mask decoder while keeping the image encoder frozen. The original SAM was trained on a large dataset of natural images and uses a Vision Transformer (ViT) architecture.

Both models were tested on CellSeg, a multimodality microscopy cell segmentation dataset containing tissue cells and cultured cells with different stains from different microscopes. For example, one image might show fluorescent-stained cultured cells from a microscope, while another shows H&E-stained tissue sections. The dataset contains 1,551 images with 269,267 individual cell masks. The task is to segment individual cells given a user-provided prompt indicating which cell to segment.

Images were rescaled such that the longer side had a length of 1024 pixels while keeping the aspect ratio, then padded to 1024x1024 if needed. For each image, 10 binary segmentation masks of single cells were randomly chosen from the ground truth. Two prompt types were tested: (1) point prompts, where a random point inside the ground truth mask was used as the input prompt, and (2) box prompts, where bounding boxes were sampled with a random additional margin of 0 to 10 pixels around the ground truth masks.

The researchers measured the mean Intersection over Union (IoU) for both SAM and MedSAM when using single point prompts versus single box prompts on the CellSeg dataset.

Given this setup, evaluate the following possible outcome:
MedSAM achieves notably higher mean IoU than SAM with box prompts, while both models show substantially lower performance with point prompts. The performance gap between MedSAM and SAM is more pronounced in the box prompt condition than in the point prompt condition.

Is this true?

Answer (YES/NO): NO